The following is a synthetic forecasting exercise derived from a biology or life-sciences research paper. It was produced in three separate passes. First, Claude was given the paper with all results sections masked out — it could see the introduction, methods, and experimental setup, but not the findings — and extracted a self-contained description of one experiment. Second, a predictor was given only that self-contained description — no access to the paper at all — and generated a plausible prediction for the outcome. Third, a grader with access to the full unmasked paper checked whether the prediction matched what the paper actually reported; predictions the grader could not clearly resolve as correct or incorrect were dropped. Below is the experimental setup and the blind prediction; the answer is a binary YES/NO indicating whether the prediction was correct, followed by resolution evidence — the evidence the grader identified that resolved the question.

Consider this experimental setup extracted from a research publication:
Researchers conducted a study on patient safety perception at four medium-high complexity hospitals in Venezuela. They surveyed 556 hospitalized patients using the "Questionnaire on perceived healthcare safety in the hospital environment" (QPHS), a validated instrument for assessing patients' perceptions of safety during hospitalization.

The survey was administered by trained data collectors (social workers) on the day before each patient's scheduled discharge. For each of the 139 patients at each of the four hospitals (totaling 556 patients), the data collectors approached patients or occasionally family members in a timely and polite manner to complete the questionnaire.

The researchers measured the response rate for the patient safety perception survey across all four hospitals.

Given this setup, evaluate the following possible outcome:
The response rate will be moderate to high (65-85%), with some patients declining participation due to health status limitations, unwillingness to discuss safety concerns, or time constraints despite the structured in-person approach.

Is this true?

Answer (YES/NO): NO